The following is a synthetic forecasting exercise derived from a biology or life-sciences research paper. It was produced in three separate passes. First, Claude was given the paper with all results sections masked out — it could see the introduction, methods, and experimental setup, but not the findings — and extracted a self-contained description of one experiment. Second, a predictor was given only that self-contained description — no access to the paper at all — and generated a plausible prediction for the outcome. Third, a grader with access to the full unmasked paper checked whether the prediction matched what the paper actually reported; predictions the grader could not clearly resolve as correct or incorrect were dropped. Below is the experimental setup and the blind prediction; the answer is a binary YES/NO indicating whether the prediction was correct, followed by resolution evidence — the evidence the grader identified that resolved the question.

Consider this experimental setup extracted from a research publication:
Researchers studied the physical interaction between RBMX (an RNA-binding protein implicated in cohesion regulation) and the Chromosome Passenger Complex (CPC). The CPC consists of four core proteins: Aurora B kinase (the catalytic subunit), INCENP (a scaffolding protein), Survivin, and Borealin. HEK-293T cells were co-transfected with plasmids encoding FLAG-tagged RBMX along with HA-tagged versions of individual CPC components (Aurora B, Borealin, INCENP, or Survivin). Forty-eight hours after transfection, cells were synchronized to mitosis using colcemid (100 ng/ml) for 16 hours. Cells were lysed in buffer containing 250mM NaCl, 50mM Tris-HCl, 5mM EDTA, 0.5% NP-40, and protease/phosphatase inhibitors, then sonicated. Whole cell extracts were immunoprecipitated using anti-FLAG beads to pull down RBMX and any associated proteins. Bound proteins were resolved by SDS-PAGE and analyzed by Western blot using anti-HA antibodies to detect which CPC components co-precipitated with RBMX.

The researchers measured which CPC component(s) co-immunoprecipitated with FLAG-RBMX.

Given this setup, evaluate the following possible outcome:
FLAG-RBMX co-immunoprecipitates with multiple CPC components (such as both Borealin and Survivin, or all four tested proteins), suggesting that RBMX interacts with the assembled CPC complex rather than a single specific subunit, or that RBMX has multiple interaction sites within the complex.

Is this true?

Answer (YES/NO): YES